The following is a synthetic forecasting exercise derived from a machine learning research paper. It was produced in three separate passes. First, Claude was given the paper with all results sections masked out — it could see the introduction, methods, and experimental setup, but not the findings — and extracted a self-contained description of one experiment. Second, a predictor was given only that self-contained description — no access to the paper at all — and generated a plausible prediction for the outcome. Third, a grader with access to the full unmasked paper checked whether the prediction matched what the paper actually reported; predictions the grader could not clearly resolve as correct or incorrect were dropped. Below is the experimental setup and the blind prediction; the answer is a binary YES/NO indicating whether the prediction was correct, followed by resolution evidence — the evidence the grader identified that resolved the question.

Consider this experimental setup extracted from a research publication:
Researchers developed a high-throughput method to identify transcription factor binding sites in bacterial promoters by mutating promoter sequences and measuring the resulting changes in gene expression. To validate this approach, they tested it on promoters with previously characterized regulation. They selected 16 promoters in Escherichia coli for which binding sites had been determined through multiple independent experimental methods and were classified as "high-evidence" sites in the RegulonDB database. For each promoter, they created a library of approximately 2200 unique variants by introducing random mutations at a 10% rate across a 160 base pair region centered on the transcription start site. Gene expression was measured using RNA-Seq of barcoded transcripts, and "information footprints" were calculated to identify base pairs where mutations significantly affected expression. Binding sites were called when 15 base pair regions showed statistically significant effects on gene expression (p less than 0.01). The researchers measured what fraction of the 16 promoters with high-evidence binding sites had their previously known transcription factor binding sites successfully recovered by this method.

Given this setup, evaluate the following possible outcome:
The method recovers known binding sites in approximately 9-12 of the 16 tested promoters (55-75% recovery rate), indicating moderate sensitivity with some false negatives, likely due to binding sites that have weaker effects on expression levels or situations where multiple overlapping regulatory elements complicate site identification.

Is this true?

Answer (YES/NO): YES